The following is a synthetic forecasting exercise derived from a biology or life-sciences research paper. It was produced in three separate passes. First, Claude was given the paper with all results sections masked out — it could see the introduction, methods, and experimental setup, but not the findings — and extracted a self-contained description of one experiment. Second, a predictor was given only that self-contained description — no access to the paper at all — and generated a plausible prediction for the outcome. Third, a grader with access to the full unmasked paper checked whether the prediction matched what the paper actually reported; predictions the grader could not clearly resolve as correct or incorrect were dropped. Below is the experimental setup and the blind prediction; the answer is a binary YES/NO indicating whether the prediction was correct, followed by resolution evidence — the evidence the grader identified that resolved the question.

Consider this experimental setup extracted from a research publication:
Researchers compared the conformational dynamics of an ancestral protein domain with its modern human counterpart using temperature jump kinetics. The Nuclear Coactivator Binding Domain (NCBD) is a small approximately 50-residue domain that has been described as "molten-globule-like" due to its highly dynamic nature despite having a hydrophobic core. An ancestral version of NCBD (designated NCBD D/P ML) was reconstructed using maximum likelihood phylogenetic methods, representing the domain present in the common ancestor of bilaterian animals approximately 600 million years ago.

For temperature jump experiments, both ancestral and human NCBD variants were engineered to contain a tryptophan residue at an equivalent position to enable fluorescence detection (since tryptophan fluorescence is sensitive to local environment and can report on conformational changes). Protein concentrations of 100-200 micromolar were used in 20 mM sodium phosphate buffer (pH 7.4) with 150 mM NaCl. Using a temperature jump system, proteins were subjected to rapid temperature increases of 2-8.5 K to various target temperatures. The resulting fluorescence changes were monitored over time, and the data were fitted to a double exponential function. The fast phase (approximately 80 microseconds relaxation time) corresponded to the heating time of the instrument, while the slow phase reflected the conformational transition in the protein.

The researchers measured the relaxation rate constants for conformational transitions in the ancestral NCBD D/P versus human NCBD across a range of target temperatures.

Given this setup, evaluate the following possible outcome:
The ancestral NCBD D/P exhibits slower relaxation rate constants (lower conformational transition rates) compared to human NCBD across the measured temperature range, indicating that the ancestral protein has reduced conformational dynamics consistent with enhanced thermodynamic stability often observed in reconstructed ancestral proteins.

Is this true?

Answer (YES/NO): NO